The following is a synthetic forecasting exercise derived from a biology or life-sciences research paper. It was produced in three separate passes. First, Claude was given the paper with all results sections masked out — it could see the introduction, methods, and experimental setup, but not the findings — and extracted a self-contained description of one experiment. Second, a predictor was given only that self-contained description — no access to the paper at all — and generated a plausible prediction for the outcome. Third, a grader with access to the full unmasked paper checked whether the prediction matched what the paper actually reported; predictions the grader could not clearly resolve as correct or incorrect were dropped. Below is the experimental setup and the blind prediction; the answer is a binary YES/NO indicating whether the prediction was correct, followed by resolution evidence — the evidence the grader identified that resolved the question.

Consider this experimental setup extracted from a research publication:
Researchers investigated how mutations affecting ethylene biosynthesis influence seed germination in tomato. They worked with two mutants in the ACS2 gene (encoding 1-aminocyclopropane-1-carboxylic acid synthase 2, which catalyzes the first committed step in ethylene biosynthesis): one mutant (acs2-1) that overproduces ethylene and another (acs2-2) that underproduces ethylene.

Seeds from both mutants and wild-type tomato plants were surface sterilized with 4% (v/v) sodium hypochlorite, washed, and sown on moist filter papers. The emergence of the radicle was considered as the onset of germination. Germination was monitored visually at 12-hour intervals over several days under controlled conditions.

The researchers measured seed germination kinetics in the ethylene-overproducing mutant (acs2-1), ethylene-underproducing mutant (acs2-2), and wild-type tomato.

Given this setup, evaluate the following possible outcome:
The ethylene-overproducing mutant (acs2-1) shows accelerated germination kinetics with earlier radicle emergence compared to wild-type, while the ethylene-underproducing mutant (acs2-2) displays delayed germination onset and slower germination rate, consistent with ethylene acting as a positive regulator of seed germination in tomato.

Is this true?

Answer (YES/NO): YES